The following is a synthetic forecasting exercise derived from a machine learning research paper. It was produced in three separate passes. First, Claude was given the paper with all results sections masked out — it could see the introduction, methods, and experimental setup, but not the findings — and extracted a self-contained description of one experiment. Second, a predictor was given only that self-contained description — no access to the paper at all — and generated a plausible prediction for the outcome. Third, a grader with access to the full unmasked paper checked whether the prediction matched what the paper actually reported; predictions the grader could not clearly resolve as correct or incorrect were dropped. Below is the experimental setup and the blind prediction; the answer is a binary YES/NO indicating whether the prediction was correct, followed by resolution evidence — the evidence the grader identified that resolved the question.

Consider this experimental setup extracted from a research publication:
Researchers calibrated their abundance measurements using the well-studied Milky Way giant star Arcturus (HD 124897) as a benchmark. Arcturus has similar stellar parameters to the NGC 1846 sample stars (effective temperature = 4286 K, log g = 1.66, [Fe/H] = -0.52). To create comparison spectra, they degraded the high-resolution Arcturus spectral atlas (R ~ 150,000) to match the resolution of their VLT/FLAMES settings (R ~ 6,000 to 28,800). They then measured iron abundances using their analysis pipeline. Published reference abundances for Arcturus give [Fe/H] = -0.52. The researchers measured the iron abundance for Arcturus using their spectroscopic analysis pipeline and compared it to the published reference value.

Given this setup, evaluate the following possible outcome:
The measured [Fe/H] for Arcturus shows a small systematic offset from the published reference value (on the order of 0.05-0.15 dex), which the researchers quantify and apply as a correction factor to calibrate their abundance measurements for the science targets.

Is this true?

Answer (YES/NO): NO